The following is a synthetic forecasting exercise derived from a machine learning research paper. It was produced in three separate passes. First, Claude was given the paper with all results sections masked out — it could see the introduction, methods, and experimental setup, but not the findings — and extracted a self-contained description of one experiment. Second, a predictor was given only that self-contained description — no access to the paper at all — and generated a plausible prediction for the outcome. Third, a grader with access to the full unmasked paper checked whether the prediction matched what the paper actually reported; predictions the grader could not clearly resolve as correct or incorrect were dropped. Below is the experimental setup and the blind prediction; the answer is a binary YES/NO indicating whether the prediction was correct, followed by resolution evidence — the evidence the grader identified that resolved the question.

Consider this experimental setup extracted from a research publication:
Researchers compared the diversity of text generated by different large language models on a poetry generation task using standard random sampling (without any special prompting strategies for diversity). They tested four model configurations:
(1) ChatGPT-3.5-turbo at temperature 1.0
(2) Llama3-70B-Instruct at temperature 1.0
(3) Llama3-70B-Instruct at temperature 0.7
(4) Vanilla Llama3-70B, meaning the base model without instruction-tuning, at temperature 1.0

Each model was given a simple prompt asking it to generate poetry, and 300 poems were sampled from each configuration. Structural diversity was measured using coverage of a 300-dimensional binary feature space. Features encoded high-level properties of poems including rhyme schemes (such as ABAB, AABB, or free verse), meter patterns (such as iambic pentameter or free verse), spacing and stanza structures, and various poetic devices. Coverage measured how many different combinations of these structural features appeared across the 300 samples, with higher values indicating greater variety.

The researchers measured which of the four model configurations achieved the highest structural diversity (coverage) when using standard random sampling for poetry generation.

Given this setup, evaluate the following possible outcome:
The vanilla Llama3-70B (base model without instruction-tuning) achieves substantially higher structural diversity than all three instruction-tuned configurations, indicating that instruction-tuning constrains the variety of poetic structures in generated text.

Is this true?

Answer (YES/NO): NO